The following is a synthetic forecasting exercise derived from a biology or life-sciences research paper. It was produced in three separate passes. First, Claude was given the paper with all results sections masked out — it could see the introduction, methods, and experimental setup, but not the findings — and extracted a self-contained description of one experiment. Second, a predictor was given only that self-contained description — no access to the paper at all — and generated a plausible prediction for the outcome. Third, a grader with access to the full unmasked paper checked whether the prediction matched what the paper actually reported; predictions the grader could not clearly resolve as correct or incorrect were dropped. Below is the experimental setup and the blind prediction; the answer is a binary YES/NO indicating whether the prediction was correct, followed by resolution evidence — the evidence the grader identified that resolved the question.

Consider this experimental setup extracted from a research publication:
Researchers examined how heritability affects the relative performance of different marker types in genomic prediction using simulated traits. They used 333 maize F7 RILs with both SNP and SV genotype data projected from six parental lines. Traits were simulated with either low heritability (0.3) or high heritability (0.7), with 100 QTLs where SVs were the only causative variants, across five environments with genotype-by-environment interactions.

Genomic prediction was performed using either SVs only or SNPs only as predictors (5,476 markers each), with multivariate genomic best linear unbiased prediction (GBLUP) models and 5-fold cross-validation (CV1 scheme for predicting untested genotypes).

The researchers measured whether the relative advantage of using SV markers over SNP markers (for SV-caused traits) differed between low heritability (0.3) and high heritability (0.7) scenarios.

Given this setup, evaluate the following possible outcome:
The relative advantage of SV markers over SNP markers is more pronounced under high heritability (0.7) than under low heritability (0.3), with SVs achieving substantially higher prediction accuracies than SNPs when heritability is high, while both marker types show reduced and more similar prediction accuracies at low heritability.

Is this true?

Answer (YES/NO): YES